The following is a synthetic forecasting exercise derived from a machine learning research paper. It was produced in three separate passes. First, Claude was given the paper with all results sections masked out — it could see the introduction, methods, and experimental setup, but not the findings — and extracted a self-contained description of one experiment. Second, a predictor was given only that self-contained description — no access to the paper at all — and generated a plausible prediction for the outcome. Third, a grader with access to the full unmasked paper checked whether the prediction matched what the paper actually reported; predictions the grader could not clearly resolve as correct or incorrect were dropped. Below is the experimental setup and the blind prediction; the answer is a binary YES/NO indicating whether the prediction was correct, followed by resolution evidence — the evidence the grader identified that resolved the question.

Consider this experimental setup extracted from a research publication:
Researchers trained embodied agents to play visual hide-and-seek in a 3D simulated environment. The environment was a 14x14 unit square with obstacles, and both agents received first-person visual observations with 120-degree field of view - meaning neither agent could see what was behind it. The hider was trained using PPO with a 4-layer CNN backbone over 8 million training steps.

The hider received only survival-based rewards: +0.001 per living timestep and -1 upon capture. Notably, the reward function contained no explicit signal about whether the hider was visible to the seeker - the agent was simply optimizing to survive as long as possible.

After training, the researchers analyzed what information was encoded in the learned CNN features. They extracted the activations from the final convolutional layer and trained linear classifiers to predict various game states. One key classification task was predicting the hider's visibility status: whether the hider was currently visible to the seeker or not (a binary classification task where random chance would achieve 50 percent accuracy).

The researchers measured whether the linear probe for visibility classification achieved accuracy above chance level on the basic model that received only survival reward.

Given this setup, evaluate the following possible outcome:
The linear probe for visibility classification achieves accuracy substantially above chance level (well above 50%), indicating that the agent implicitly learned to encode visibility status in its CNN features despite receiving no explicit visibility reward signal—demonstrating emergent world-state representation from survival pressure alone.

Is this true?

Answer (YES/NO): YES